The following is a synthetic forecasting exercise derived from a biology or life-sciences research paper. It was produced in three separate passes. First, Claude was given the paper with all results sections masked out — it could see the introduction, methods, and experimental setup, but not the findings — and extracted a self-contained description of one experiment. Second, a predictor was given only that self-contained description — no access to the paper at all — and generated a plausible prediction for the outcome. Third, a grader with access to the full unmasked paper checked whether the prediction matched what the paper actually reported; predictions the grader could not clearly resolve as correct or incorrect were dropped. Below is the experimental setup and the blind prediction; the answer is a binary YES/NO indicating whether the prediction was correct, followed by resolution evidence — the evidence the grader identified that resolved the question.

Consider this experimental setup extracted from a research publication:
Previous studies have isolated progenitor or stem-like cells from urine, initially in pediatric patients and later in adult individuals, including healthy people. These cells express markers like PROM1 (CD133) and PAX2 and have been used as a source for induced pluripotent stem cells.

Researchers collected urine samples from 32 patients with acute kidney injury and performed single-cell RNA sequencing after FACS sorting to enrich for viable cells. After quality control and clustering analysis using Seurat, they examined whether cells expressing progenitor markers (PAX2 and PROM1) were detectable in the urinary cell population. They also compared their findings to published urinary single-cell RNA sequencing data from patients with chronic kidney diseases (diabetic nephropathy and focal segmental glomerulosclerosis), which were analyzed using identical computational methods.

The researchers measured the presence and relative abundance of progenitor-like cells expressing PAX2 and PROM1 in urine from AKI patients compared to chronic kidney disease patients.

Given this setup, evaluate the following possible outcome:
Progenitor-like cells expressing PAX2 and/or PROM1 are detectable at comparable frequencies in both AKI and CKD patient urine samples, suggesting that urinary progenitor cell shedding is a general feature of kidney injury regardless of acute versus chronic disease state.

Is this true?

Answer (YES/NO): NO